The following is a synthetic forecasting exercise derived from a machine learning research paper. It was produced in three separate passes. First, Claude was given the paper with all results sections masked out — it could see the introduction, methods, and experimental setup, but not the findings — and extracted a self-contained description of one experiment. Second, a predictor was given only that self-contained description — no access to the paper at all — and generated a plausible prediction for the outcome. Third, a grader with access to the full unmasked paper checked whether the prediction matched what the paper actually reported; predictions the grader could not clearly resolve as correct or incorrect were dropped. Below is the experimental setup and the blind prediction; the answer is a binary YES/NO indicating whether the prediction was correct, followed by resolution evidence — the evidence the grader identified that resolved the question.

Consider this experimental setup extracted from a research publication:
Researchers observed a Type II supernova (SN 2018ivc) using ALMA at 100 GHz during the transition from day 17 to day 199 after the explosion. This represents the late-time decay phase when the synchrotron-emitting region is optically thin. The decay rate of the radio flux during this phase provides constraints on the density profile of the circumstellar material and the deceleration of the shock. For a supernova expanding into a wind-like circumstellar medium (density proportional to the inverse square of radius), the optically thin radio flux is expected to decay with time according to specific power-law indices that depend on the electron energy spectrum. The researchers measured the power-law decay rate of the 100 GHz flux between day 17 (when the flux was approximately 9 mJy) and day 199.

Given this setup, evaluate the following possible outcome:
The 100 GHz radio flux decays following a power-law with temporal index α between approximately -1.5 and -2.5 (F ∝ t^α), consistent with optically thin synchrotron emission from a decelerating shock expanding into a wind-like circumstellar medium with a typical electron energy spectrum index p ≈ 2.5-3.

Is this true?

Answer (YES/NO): NO